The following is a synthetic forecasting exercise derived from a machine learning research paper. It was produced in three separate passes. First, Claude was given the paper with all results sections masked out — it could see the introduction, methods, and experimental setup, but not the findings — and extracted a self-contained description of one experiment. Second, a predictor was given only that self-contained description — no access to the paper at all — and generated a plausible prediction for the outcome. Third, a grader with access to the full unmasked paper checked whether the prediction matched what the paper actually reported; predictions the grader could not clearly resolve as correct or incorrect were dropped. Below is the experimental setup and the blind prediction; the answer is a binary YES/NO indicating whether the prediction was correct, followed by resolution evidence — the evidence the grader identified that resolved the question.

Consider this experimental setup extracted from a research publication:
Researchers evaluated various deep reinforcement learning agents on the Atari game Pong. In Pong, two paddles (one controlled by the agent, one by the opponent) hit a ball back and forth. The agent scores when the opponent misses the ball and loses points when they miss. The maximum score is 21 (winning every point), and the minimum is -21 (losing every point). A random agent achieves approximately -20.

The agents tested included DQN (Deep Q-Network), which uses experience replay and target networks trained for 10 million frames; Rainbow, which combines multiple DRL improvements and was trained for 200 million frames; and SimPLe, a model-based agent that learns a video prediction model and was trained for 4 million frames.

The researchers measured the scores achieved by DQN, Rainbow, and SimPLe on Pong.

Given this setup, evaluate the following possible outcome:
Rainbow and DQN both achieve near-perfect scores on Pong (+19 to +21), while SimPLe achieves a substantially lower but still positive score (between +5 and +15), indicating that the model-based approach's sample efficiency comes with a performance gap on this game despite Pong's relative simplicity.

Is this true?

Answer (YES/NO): YES